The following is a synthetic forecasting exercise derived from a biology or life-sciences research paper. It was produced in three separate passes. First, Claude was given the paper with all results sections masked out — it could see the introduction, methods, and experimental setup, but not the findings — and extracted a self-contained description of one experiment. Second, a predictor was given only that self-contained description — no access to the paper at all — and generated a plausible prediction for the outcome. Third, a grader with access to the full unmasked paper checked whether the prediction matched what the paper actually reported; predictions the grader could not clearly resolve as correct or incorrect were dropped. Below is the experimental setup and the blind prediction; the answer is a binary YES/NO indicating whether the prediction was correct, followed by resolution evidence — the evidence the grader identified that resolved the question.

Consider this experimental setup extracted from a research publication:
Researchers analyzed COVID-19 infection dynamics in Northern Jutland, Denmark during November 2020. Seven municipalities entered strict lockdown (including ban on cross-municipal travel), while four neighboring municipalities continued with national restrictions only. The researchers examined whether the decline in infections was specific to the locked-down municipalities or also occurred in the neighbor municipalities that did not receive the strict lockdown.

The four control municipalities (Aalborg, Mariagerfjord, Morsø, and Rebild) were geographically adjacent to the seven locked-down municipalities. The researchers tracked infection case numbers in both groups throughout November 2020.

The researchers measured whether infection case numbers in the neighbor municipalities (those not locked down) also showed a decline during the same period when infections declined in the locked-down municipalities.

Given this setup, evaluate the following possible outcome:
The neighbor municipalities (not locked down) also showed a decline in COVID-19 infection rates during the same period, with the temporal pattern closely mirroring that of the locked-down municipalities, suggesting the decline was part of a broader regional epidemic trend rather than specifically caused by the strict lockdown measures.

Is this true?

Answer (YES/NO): YES